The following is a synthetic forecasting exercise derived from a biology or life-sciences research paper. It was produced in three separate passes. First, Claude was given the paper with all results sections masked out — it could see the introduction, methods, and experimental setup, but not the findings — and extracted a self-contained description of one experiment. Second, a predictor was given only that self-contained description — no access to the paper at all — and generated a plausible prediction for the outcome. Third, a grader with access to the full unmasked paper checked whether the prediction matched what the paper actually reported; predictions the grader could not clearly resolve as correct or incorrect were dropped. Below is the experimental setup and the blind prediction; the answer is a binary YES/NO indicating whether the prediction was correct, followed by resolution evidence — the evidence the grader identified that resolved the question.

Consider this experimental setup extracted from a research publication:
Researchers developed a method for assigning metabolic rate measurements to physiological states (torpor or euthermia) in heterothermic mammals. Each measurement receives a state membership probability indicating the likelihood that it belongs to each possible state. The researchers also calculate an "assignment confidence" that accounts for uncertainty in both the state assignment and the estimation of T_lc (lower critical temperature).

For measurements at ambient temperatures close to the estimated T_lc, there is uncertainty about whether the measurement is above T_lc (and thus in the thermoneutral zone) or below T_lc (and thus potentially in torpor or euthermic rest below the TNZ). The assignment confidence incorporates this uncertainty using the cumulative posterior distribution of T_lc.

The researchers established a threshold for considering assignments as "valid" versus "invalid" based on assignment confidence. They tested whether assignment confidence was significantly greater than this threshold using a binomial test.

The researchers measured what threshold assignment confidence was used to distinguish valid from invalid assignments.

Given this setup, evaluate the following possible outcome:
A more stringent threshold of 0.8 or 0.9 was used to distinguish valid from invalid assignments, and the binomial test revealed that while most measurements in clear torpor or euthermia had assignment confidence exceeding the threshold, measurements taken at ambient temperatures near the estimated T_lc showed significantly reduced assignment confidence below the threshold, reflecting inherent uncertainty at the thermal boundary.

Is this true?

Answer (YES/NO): NO